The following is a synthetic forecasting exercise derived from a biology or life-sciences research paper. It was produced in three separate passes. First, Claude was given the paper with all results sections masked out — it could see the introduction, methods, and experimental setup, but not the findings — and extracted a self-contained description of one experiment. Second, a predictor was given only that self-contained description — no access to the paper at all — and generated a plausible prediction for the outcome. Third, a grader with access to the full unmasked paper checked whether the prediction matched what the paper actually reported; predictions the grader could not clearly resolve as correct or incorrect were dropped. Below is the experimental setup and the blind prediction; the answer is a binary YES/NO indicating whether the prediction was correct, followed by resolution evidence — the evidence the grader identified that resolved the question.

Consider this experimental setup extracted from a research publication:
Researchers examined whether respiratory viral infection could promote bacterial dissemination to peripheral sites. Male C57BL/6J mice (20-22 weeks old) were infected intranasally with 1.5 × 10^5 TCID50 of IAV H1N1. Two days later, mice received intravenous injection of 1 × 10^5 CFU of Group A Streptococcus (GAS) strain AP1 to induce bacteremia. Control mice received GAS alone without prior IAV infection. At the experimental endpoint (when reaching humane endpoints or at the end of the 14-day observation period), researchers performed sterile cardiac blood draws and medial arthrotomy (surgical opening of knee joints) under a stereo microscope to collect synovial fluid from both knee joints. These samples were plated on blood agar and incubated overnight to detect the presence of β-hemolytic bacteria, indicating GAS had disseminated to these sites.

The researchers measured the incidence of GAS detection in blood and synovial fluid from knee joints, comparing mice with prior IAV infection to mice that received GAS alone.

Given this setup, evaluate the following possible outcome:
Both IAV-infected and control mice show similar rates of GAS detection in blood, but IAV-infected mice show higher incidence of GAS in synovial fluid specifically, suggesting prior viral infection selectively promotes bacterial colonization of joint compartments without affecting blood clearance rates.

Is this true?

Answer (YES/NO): NO